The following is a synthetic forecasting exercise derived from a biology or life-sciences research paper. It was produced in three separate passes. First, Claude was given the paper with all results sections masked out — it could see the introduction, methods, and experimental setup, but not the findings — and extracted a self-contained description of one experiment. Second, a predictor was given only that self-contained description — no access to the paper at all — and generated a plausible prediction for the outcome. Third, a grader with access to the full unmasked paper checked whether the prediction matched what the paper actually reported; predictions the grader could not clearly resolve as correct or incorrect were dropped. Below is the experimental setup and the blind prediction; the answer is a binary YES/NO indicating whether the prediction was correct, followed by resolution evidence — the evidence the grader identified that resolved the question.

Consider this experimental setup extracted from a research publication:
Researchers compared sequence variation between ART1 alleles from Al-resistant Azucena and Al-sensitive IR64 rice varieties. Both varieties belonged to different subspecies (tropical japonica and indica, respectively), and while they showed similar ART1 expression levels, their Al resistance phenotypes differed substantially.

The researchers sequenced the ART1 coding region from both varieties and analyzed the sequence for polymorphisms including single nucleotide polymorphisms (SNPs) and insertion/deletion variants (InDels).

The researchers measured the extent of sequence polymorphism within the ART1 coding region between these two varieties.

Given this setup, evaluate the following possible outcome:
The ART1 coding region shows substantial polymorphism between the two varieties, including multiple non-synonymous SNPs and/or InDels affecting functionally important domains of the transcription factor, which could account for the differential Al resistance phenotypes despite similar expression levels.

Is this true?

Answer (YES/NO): NO